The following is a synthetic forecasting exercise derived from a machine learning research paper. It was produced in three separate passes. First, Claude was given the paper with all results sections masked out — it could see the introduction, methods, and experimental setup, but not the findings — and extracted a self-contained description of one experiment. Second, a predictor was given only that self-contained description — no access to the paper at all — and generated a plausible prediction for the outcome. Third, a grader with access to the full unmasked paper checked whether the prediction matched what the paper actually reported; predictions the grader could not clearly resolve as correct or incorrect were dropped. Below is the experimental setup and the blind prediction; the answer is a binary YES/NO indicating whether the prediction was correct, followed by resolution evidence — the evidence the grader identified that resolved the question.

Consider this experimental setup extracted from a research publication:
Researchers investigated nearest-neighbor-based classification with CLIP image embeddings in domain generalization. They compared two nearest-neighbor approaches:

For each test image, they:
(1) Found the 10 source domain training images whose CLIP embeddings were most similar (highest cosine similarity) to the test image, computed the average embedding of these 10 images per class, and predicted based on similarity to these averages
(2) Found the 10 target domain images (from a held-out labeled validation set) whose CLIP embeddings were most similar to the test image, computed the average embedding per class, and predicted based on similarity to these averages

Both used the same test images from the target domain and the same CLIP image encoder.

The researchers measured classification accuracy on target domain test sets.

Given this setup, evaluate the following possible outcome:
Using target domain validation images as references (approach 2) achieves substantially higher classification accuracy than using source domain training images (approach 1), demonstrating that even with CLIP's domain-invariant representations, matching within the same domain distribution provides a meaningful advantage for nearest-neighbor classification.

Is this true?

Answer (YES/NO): YES